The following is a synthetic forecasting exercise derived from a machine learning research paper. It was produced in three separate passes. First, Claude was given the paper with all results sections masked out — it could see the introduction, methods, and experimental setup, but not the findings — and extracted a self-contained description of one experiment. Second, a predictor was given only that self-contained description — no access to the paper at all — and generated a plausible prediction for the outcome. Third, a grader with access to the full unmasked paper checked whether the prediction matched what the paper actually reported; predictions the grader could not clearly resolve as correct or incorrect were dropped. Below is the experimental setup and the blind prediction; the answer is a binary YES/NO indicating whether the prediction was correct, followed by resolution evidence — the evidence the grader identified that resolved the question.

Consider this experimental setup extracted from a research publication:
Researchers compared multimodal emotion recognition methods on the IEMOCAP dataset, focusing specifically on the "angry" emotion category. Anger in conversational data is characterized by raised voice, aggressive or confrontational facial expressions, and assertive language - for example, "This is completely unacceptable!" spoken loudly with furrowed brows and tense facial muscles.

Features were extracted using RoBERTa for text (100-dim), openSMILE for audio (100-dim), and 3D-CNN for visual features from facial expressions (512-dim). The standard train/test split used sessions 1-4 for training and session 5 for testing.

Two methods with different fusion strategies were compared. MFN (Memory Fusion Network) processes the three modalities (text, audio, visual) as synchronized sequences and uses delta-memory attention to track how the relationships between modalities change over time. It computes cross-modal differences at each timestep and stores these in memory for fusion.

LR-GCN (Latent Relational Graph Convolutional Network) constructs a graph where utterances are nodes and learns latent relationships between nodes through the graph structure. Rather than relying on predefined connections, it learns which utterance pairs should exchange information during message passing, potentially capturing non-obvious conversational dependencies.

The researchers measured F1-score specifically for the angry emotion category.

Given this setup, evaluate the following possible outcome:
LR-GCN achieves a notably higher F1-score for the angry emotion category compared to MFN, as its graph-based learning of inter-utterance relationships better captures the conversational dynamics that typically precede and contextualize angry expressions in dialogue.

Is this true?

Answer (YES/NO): YES